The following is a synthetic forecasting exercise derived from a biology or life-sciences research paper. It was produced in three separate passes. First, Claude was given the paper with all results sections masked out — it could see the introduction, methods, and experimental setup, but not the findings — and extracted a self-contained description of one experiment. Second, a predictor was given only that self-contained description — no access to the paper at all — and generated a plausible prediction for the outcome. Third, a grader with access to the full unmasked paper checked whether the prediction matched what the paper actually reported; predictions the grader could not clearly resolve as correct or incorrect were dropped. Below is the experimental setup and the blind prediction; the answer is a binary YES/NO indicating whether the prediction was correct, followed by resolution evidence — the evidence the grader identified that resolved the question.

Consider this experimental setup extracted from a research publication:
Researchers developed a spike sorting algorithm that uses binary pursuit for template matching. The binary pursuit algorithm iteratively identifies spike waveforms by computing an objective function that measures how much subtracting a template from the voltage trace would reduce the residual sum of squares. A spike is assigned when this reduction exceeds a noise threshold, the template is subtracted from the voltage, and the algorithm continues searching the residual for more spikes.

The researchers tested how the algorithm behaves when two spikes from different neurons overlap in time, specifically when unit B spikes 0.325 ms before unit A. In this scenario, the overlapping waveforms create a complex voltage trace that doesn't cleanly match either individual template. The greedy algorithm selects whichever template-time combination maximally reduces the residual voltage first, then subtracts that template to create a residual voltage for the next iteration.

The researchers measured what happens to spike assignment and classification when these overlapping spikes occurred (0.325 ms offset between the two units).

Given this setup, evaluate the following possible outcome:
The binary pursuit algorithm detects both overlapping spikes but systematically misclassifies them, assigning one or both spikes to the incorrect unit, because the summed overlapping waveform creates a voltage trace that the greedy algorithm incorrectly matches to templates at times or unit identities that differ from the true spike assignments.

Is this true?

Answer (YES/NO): YES